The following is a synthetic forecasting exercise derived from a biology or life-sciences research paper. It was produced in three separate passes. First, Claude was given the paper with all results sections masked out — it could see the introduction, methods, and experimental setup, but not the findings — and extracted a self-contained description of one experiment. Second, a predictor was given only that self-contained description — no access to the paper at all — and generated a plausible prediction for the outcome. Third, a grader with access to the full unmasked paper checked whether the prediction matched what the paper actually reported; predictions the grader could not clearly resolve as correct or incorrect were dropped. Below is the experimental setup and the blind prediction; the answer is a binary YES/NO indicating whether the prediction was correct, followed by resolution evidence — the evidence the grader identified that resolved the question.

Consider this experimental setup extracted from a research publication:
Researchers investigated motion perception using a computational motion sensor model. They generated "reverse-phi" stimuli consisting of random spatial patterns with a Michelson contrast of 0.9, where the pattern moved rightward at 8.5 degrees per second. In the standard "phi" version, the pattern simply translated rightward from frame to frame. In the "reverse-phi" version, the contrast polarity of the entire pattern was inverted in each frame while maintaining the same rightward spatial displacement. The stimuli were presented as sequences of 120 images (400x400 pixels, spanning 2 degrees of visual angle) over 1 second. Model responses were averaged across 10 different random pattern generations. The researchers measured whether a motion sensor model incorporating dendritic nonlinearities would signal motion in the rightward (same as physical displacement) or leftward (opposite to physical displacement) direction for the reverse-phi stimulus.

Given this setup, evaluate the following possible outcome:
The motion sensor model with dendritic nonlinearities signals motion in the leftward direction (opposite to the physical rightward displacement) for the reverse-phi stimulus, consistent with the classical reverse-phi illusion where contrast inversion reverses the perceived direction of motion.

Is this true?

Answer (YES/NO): YES